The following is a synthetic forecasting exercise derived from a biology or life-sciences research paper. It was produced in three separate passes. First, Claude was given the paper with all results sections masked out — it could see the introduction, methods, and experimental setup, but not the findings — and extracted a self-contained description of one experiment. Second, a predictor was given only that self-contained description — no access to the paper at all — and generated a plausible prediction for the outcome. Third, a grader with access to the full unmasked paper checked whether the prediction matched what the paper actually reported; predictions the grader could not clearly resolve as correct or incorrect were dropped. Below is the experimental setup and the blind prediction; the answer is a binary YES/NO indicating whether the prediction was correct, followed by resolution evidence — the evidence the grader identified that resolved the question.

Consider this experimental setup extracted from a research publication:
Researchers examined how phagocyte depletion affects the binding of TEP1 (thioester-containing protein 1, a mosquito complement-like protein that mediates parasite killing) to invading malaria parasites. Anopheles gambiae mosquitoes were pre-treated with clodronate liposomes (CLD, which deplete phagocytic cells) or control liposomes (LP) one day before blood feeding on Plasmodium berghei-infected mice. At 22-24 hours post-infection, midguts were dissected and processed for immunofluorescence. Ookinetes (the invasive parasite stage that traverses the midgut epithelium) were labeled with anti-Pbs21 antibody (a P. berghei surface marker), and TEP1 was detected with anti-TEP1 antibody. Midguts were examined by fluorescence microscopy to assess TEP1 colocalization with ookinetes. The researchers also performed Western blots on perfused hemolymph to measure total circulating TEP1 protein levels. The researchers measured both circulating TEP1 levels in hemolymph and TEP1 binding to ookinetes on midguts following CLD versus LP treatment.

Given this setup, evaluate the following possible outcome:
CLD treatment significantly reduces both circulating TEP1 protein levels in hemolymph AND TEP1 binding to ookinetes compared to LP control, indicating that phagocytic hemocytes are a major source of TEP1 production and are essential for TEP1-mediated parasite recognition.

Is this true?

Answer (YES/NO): NO